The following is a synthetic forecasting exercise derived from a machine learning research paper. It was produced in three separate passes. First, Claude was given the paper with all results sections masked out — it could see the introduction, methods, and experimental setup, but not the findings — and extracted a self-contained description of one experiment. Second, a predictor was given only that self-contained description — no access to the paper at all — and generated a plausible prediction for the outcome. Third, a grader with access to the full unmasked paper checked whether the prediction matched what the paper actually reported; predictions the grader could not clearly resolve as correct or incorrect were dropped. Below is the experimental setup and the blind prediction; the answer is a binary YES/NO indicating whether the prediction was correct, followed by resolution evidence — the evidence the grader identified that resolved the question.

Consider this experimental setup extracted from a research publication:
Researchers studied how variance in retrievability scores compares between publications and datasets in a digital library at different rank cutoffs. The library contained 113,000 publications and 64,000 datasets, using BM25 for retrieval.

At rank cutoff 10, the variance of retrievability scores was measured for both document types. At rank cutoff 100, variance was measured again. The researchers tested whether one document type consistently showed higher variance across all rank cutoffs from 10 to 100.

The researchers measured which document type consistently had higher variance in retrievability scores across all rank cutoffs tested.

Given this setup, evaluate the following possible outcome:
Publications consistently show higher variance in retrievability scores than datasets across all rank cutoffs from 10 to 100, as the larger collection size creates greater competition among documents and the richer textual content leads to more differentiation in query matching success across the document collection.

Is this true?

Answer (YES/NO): NO